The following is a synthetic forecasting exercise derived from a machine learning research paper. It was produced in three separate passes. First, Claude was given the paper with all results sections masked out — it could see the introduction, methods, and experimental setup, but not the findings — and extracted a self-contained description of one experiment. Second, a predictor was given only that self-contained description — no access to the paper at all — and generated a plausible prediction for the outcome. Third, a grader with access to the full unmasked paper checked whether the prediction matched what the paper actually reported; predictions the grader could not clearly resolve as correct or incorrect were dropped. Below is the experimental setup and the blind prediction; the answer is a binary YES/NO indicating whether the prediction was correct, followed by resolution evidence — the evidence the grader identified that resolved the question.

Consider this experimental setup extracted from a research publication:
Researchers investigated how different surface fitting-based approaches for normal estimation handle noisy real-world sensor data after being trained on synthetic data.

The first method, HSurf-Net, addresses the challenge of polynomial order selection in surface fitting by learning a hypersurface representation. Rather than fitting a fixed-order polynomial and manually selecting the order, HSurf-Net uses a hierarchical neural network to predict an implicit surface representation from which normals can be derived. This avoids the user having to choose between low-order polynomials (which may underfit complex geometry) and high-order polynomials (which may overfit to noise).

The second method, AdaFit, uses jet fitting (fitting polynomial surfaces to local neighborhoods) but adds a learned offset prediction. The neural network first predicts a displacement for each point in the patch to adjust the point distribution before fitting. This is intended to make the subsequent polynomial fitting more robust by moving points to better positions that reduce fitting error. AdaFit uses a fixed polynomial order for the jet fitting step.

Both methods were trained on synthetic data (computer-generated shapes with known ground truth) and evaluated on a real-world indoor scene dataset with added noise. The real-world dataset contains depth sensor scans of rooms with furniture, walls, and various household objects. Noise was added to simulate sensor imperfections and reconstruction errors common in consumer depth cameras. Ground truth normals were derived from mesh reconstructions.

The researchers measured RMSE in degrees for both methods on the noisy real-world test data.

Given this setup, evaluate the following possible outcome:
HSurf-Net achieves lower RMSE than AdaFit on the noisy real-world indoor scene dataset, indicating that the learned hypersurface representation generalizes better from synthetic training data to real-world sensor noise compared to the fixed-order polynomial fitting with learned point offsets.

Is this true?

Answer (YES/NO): YES